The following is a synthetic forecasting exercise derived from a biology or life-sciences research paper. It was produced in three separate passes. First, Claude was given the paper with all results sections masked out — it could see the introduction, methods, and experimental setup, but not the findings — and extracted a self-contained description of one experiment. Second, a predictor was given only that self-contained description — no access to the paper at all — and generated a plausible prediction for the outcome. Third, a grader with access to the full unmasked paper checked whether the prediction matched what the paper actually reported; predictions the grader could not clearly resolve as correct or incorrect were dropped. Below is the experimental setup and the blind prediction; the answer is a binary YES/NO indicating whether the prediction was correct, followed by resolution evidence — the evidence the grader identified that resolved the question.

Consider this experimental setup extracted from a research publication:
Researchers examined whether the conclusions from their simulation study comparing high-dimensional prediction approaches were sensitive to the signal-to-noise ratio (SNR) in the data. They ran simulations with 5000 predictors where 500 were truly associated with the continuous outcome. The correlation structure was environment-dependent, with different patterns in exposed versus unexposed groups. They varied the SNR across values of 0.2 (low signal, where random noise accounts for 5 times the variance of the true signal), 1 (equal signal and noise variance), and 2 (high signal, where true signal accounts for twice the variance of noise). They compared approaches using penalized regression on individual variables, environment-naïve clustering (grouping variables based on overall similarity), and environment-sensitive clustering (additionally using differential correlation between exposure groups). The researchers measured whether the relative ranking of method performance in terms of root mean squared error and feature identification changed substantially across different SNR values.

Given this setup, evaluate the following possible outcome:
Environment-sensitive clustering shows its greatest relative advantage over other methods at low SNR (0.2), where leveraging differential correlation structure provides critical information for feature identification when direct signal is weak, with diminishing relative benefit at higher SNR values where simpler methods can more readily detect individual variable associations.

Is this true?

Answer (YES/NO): NO